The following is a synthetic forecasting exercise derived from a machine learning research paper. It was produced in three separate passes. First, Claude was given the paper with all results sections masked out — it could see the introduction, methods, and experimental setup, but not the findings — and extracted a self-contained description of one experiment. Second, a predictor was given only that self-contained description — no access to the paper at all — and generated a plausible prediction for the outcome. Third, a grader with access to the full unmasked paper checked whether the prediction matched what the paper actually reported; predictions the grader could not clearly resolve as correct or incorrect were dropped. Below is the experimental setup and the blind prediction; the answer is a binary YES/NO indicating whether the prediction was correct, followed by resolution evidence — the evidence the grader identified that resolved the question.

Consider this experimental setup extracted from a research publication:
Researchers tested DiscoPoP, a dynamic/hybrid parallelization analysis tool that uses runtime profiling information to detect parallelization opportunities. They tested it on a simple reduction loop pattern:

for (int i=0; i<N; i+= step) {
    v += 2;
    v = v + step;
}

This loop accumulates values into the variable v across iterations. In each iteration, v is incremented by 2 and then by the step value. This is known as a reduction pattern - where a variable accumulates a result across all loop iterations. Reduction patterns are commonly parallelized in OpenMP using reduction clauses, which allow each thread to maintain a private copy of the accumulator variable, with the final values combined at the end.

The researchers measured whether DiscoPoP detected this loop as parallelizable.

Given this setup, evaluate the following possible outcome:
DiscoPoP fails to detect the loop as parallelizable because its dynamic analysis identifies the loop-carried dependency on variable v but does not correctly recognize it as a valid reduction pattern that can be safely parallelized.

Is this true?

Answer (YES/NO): YES